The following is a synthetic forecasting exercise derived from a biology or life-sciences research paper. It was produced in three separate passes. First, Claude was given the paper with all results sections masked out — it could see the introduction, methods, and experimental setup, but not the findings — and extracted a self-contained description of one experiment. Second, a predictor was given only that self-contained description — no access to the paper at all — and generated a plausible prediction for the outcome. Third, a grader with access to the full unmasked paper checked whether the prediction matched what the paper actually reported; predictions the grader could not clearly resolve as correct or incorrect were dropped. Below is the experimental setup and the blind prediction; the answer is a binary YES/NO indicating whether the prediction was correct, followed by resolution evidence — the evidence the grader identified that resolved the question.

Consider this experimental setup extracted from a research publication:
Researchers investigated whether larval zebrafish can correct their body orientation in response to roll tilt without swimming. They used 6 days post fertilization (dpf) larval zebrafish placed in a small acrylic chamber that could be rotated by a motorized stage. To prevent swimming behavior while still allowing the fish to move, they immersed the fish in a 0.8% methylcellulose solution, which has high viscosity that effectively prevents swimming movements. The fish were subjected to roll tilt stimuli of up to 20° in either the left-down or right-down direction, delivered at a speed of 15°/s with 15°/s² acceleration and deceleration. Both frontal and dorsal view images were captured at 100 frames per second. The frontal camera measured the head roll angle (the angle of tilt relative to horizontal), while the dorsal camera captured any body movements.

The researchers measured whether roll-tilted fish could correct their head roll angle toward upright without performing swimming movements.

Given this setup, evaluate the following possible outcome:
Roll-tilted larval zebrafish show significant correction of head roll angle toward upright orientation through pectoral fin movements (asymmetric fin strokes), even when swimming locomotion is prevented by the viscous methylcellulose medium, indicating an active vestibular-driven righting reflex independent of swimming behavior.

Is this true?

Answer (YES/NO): NO